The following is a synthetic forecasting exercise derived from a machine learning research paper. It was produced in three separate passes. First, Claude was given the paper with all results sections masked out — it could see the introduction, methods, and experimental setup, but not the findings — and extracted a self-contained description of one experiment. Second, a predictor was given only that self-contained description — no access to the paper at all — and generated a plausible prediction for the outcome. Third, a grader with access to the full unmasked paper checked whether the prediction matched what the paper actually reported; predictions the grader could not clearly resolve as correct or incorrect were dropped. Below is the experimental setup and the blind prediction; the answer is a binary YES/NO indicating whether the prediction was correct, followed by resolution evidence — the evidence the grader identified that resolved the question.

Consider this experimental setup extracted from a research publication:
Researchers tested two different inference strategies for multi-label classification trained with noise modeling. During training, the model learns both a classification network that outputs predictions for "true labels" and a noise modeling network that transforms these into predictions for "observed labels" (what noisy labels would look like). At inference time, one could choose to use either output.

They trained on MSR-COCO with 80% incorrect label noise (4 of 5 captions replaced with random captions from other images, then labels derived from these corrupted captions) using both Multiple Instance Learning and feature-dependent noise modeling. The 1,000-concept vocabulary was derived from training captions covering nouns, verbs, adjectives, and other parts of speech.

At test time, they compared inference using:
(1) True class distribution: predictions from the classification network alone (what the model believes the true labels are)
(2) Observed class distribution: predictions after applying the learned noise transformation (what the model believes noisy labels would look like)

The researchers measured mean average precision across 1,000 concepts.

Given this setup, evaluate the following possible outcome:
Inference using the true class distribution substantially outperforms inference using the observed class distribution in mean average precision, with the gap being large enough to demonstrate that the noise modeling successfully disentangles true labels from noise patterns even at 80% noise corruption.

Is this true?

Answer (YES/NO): NO